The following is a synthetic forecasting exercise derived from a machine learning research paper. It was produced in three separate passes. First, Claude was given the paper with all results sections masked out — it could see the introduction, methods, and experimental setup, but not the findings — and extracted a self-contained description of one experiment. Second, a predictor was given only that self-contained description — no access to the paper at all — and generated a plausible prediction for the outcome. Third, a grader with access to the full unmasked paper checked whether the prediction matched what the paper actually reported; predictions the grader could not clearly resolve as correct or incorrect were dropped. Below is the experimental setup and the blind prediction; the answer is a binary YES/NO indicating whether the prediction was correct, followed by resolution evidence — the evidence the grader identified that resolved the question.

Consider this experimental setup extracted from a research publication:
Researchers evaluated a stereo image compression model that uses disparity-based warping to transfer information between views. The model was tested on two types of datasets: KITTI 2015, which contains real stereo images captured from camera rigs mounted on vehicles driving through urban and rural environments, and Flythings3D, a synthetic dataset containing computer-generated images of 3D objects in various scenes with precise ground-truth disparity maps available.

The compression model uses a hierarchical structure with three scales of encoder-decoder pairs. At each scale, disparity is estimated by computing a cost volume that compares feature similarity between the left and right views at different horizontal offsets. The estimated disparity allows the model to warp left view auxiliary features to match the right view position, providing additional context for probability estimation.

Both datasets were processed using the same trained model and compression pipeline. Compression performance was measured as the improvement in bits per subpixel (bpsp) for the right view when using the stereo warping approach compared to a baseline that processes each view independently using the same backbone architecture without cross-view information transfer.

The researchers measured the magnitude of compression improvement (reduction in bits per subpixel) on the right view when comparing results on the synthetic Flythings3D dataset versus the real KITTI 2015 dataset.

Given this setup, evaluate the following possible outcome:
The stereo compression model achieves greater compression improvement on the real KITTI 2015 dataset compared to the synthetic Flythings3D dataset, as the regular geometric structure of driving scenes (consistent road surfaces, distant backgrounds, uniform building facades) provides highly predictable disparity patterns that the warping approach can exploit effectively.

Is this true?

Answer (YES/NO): NO